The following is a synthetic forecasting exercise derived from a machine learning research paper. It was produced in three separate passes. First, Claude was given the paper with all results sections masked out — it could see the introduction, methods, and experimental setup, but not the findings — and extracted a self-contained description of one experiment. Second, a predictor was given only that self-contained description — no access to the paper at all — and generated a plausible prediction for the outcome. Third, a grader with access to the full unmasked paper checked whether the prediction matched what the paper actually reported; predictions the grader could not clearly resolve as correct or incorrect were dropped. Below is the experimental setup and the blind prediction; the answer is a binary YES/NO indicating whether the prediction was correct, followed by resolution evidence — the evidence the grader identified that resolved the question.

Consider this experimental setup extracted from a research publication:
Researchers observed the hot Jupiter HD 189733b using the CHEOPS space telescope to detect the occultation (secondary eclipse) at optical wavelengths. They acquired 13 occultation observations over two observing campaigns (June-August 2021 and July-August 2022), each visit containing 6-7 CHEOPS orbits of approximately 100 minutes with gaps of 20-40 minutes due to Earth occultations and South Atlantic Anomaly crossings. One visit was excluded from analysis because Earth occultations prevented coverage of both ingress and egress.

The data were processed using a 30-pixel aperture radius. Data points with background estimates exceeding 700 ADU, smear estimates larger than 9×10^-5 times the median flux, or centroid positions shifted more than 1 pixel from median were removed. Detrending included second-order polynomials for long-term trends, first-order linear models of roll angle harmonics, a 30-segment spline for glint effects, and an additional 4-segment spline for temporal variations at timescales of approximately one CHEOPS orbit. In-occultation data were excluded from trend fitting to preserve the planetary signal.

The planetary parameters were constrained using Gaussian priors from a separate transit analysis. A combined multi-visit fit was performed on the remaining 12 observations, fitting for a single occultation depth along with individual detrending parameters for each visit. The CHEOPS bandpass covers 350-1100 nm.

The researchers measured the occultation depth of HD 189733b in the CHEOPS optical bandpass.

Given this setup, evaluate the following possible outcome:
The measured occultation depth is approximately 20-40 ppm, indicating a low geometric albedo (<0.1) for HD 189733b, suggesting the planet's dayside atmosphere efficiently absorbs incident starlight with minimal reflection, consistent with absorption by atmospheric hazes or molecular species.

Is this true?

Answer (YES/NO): YES